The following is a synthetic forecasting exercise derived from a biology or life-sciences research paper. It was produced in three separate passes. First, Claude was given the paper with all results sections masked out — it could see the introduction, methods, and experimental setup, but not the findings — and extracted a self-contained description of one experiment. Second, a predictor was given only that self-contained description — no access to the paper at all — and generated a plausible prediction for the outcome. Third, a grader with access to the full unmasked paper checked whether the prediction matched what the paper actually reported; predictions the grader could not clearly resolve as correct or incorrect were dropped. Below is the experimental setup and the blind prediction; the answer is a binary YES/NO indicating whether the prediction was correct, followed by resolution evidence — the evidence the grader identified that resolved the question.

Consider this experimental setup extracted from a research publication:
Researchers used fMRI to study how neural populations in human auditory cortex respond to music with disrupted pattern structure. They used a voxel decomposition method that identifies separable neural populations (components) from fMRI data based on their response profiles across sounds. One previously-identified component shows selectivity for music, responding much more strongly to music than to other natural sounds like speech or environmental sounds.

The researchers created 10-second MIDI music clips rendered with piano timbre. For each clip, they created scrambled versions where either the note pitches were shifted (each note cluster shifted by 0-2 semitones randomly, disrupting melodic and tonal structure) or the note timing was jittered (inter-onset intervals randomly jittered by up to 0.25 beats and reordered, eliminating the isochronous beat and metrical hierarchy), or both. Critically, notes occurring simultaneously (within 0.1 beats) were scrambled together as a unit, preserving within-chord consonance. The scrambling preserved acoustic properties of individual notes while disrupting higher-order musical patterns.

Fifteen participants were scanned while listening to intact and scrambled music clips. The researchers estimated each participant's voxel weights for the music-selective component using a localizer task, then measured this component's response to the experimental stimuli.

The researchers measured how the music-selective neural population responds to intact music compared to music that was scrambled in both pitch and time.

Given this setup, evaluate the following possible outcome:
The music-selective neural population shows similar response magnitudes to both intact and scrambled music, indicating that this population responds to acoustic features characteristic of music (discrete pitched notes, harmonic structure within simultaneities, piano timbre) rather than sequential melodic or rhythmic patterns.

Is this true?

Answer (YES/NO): NO